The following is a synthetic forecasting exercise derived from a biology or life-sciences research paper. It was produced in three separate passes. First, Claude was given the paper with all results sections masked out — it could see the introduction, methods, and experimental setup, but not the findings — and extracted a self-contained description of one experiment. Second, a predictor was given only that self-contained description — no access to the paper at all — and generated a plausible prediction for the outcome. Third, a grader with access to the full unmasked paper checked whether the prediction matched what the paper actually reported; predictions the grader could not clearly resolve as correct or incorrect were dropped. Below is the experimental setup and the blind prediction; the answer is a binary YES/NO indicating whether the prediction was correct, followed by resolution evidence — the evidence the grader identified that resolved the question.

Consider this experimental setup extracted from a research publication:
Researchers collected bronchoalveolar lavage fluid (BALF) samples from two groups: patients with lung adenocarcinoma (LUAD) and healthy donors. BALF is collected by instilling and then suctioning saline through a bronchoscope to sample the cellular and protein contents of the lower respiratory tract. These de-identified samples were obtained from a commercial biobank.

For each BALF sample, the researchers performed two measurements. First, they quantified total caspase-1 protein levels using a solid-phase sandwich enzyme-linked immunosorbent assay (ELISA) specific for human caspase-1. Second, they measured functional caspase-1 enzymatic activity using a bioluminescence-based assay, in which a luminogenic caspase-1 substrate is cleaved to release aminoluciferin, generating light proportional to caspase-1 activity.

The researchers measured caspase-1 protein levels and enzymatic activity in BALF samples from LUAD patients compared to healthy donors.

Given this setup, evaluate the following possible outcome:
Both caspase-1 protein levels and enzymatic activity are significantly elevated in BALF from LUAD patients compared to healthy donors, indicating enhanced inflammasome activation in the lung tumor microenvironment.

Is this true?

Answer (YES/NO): YES